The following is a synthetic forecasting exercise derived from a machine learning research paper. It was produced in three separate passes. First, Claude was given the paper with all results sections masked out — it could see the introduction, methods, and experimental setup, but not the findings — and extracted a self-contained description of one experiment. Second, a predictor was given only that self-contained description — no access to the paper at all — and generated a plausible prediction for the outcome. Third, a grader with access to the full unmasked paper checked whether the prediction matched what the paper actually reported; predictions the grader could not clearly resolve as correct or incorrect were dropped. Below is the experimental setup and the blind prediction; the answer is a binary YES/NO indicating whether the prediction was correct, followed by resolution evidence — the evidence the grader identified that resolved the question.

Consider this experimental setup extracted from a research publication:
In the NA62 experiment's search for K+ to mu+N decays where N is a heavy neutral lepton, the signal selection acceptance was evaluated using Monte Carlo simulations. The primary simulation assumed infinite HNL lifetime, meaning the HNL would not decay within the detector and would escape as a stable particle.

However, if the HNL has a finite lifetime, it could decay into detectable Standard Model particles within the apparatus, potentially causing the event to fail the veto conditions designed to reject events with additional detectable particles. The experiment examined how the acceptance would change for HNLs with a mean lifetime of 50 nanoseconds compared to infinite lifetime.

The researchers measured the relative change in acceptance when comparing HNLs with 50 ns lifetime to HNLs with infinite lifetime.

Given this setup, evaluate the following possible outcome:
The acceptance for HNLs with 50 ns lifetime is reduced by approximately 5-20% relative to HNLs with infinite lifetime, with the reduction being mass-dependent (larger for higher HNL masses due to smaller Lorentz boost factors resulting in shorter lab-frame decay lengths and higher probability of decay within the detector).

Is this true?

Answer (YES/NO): NO